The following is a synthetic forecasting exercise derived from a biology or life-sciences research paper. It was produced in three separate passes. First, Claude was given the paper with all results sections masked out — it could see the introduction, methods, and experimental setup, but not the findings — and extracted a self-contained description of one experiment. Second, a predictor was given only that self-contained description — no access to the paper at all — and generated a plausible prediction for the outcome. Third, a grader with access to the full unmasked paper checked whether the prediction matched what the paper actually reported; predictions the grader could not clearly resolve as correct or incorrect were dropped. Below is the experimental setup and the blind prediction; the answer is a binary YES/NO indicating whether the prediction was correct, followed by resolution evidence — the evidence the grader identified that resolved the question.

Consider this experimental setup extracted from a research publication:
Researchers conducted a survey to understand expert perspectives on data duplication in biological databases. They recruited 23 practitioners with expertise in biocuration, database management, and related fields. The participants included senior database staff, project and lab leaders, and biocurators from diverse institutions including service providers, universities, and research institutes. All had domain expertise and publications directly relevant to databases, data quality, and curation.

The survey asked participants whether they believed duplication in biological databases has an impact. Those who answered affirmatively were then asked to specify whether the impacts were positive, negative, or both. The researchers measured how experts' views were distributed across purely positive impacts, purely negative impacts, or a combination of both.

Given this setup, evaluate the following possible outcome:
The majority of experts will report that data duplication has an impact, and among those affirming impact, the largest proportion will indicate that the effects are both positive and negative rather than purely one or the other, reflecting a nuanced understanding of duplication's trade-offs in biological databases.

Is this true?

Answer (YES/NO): YES